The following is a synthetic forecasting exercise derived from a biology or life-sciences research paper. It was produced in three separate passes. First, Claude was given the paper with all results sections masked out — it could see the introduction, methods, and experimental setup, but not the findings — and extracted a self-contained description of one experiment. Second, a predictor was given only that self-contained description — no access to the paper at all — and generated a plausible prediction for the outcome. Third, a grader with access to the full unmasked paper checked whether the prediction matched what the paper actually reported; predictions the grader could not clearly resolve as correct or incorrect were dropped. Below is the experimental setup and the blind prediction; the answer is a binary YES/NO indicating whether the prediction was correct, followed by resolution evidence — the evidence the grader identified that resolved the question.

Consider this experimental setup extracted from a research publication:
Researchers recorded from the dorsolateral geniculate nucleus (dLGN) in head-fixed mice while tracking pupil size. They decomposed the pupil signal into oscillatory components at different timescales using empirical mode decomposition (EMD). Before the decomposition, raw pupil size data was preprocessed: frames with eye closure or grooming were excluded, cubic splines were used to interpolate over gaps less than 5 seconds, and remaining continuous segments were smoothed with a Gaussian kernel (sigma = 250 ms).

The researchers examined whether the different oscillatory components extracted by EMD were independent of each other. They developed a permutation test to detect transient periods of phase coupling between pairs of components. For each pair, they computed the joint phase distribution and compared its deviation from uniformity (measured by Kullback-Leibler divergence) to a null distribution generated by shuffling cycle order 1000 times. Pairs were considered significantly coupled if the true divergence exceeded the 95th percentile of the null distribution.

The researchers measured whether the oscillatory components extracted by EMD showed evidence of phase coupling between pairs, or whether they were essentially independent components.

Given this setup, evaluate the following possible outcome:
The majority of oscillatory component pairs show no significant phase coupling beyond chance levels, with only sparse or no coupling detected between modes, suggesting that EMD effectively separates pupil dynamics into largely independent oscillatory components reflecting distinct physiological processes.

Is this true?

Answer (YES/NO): YES